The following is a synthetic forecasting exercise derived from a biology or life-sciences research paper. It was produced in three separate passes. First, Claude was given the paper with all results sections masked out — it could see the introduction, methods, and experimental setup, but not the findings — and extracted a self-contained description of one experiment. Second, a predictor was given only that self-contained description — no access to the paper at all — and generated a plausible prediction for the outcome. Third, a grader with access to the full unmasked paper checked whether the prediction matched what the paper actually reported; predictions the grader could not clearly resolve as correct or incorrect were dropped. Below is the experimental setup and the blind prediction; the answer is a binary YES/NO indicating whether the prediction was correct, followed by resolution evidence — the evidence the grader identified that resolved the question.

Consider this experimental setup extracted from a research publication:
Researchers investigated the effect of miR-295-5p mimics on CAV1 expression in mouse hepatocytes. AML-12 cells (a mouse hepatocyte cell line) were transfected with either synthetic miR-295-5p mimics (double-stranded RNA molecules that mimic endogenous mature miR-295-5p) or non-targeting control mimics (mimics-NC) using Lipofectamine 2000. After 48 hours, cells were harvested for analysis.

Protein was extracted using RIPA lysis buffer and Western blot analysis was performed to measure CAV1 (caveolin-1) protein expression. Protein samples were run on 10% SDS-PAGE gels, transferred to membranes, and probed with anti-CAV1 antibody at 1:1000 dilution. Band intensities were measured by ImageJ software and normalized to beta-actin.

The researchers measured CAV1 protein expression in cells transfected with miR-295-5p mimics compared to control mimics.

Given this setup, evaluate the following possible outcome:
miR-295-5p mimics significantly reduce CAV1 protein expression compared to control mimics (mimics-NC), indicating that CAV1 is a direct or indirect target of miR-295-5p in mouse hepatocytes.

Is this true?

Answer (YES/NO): YES